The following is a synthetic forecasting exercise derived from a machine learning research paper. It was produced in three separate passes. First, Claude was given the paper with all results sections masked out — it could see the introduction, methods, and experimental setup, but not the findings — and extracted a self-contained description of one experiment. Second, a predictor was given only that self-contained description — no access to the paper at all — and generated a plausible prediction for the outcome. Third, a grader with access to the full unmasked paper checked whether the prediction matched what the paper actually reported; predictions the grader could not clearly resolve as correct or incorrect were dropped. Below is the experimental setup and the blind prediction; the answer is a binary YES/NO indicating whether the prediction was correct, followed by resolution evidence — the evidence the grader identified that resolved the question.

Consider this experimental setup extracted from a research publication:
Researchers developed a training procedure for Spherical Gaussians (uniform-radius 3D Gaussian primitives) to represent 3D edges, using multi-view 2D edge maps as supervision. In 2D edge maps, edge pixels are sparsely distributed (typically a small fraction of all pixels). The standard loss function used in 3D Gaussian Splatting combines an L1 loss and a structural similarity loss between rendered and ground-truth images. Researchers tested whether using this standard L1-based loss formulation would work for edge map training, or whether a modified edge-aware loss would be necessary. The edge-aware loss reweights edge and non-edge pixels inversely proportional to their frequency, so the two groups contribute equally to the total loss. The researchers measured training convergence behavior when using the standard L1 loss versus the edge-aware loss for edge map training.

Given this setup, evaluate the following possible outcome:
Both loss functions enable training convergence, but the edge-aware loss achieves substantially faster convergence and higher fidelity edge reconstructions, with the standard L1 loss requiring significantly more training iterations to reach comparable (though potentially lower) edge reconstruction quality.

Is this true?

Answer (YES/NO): NO